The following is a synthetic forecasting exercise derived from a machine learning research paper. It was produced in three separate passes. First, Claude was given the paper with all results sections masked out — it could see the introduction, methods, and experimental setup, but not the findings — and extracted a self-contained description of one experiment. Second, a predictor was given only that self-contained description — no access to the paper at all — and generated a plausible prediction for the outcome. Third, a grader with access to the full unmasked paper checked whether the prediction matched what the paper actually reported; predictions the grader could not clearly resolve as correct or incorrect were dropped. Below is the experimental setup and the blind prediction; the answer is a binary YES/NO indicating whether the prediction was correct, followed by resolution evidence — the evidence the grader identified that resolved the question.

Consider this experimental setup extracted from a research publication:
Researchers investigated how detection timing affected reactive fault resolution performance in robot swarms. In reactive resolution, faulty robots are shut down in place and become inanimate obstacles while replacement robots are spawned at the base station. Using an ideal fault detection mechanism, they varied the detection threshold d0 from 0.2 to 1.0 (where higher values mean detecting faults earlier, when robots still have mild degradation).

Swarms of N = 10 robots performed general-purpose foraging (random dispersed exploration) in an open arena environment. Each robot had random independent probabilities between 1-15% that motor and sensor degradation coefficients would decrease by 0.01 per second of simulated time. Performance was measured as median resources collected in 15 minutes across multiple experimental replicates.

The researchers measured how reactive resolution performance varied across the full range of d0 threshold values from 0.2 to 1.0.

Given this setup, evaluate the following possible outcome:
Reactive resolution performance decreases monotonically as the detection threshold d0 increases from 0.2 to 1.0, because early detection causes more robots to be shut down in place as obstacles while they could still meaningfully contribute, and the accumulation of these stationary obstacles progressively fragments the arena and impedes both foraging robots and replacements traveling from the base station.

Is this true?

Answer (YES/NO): NO